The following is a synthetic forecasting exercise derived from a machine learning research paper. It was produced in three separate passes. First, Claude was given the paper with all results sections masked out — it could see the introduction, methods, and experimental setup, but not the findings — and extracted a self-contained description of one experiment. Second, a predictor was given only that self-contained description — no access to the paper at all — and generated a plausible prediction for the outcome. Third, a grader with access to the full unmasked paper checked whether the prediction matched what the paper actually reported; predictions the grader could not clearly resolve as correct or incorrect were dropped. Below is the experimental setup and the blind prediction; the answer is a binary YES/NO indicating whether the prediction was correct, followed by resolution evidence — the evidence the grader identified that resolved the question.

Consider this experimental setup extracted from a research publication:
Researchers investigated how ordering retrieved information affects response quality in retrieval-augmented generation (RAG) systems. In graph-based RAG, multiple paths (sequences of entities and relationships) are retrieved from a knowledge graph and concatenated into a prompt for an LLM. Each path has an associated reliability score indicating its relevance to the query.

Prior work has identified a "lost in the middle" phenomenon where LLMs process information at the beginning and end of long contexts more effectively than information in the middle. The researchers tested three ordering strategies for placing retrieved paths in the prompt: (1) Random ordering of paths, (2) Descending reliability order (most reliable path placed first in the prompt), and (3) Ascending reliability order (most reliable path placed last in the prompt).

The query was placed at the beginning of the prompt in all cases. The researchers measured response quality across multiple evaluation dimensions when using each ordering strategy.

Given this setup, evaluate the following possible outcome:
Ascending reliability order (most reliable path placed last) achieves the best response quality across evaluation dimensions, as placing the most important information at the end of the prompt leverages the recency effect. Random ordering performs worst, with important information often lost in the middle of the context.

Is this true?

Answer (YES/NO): NO